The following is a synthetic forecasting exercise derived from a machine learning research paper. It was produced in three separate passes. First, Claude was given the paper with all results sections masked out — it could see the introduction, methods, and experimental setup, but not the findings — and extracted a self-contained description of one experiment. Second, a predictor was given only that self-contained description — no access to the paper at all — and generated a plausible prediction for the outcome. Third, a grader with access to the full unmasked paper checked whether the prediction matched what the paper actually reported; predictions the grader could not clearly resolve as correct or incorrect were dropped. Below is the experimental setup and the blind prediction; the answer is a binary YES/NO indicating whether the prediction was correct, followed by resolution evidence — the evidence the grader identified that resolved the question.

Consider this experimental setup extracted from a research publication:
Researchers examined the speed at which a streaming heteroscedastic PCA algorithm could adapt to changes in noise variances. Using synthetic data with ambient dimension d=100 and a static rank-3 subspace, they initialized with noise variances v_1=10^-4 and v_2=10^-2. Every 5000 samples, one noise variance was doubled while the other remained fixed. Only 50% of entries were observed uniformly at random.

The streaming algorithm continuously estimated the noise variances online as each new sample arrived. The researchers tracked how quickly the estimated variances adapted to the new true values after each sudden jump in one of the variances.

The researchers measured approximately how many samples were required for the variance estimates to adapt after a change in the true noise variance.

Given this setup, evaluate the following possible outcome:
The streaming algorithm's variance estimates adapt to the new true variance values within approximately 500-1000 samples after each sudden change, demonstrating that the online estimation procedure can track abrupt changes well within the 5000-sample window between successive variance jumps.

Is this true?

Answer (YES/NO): YES